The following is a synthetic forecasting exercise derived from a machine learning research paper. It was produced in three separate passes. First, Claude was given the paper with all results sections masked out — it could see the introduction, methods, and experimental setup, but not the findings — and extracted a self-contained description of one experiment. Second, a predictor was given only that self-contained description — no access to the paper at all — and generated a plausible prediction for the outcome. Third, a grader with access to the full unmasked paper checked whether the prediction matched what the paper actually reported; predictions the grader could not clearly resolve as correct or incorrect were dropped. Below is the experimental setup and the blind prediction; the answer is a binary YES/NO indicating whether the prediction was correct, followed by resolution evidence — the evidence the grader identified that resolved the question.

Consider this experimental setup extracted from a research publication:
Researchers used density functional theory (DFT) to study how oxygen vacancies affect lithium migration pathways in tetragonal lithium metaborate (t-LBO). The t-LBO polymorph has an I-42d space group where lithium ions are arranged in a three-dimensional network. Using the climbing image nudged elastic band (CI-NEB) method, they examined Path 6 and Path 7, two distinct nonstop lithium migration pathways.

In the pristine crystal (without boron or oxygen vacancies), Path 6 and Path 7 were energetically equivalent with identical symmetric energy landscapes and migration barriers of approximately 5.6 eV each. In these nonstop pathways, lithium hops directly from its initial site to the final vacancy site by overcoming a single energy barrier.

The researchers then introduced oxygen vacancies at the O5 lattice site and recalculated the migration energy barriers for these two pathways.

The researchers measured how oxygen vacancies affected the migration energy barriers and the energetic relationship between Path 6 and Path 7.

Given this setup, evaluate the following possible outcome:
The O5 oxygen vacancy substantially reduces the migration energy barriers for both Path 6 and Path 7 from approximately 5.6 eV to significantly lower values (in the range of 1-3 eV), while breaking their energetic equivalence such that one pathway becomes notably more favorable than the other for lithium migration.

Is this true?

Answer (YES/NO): NO